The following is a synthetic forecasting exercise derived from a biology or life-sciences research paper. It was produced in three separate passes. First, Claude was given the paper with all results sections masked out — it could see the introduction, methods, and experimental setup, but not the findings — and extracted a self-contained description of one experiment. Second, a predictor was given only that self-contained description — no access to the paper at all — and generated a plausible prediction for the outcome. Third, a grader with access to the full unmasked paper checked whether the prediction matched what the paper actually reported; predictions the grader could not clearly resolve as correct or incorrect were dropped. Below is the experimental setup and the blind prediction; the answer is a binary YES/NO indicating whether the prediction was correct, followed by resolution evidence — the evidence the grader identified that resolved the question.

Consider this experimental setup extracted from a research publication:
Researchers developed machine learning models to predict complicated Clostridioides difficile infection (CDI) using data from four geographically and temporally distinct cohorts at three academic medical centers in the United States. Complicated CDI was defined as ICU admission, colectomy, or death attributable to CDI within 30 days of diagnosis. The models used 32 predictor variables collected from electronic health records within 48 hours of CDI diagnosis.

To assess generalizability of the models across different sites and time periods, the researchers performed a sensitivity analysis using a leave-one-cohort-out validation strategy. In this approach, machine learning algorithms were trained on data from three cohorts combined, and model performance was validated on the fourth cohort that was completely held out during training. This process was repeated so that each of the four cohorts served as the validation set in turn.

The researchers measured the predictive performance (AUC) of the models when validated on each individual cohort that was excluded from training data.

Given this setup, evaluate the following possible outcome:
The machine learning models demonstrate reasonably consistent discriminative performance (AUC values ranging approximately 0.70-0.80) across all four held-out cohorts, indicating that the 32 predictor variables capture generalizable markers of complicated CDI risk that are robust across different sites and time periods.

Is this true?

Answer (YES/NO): NO